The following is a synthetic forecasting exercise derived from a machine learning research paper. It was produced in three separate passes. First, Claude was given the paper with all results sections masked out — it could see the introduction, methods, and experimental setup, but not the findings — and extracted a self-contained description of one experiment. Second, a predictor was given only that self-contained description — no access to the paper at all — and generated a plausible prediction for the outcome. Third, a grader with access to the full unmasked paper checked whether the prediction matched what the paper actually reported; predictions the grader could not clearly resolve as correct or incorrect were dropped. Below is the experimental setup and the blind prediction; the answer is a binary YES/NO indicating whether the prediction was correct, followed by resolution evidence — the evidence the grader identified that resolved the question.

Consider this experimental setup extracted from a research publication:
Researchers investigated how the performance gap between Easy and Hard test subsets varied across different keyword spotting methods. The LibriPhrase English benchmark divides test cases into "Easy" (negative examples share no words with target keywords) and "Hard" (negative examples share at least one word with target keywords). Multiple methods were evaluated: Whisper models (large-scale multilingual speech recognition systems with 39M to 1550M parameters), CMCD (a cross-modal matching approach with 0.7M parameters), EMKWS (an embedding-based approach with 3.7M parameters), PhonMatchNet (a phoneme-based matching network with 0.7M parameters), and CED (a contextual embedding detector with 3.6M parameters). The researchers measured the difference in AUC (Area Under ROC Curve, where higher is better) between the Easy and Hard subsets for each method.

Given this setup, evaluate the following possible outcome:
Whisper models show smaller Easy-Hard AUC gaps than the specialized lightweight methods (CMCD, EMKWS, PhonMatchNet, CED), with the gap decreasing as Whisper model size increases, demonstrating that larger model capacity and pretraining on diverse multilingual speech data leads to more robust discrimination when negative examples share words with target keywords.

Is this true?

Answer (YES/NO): NO